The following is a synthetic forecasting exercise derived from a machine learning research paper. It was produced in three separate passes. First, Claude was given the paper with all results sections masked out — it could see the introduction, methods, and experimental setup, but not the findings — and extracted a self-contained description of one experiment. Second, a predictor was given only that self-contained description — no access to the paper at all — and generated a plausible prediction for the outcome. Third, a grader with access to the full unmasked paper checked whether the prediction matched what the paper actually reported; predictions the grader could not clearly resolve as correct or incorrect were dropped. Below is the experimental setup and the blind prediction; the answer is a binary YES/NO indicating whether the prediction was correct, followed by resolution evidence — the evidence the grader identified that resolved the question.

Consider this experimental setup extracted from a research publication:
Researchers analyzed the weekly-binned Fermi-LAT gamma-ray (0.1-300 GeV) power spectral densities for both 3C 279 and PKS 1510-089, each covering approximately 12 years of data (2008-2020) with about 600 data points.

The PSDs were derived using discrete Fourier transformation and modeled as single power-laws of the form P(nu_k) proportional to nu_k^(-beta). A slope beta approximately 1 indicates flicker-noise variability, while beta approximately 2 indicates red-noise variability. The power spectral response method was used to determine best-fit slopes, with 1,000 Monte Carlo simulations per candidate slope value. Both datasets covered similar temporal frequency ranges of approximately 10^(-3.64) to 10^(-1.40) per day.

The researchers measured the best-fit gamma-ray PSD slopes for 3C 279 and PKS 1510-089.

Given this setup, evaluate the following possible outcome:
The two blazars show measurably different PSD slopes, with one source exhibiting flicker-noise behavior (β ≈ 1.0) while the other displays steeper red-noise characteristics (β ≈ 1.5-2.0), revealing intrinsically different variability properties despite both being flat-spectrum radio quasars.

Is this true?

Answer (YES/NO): NO